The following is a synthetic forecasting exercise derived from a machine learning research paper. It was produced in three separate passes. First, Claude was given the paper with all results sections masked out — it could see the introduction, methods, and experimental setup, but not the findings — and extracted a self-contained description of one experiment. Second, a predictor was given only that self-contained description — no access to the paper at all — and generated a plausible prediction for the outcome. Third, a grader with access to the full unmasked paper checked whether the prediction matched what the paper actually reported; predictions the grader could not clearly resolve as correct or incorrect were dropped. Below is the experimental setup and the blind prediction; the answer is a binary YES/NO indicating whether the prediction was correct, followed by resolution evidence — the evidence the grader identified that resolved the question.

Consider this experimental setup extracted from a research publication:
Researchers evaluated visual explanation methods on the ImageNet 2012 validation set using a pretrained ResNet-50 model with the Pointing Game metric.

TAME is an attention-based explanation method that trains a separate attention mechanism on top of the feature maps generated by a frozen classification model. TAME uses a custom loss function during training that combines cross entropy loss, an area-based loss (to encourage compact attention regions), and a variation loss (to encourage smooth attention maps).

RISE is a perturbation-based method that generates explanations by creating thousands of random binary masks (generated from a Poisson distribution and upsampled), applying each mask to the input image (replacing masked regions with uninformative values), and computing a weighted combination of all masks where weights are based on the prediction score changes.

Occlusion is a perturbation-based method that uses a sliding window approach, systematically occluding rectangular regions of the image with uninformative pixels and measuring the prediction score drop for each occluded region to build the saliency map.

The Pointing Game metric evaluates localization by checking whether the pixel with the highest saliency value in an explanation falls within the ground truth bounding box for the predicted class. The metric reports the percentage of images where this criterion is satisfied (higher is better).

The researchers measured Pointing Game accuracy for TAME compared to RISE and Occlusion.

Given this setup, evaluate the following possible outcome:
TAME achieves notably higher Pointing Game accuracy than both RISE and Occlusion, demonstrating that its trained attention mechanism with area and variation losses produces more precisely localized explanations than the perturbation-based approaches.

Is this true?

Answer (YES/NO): NO